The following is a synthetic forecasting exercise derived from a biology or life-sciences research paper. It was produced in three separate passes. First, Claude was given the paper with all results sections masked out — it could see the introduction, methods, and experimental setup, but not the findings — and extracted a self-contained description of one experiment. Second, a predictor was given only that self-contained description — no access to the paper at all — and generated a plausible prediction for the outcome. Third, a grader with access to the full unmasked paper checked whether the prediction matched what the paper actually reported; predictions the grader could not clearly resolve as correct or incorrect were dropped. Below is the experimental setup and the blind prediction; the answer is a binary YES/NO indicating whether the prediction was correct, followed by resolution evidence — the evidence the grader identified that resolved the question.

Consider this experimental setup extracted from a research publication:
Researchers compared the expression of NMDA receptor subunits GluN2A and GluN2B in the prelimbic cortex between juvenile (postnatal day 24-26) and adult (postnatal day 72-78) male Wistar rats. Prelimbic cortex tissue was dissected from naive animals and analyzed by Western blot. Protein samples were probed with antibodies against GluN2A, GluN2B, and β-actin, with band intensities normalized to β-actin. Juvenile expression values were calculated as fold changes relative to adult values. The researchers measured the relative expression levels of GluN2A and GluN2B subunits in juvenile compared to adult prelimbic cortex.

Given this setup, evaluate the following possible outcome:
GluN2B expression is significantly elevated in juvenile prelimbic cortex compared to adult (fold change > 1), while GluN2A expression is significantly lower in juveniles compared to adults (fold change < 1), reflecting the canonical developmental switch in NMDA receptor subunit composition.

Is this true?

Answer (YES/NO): YES